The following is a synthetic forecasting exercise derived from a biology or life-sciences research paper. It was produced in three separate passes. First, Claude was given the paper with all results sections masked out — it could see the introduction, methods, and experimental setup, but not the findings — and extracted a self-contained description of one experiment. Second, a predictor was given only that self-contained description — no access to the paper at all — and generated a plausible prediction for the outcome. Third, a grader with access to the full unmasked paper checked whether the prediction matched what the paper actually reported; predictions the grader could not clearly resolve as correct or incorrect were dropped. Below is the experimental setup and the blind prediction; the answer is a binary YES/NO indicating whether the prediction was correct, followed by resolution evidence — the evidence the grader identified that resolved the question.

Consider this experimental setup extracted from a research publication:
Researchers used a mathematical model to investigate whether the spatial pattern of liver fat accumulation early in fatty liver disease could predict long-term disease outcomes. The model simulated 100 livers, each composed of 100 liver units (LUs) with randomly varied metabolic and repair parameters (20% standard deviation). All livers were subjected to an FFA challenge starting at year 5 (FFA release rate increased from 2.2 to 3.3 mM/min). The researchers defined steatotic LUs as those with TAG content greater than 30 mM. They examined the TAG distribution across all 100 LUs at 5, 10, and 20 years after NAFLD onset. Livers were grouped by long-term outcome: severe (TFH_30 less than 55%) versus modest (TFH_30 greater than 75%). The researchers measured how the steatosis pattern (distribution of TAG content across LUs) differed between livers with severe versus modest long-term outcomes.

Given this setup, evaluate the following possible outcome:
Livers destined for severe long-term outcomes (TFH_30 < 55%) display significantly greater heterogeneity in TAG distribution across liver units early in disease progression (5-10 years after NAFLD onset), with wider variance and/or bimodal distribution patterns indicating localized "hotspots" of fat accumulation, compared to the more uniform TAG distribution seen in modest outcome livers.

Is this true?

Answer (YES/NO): YES